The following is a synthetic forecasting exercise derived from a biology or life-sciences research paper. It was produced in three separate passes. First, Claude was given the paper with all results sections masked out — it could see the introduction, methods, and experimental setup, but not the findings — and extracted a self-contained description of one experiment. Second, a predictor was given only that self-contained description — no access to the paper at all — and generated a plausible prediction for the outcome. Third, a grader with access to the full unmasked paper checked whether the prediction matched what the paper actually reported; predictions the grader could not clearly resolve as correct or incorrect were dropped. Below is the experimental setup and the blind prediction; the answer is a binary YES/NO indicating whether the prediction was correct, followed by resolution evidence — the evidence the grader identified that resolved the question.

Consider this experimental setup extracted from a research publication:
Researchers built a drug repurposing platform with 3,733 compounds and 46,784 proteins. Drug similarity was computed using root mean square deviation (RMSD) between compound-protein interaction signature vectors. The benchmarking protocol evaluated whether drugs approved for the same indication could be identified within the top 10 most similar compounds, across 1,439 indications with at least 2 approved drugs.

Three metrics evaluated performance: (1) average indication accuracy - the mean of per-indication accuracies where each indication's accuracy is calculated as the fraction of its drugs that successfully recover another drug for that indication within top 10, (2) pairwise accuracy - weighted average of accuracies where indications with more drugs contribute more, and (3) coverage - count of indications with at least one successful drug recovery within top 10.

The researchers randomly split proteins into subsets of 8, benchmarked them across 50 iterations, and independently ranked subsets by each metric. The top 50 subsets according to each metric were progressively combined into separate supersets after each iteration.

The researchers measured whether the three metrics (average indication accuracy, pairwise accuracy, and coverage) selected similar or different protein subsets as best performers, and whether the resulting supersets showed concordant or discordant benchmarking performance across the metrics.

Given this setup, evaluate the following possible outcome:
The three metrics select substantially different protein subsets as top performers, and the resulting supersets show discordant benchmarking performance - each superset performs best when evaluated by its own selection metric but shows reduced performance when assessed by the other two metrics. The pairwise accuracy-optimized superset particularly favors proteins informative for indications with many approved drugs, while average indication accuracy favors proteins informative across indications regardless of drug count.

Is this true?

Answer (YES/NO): NO